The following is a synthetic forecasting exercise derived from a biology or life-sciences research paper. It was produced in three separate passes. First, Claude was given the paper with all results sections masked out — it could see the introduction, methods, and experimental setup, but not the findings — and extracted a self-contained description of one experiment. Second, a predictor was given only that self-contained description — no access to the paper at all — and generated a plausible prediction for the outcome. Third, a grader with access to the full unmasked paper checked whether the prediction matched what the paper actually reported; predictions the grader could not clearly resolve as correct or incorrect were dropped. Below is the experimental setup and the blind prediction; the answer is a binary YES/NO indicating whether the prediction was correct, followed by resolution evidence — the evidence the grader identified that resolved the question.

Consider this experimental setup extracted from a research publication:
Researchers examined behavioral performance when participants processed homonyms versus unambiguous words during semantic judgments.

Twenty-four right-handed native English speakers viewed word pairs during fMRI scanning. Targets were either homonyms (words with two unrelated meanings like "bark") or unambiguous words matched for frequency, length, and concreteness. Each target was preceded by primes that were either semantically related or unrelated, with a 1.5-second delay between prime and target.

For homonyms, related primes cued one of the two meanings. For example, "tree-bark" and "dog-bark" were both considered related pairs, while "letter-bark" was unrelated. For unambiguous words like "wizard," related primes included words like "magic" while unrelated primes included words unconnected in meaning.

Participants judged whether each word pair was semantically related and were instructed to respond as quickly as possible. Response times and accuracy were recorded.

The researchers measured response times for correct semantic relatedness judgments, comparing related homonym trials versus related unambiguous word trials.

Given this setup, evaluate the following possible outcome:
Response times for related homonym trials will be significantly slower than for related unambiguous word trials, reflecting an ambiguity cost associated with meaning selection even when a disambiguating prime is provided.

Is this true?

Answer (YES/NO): YES